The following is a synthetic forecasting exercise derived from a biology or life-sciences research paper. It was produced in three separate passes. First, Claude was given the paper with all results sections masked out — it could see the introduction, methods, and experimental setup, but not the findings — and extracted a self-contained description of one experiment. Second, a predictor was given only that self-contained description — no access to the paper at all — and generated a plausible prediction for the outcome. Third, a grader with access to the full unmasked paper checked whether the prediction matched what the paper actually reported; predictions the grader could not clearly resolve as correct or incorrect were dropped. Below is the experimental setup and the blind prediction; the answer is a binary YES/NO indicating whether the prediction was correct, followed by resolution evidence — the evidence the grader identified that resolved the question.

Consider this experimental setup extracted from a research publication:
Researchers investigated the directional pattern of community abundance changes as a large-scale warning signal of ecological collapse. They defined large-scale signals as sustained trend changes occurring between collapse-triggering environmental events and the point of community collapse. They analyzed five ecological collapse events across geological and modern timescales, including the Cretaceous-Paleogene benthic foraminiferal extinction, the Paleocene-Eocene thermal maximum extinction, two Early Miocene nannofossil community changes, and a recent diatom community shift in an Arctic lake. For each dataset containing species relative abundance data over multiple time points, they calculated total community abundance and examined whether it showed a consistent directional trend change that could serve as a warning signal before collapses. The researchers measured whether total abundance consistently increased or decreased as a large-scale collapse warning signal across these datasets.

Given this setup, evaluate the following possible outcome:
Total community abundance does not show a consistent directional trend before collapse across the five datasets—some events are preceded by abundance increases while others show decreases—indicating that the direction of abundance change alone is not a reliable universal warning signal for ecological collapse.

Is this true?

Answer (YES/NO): NO